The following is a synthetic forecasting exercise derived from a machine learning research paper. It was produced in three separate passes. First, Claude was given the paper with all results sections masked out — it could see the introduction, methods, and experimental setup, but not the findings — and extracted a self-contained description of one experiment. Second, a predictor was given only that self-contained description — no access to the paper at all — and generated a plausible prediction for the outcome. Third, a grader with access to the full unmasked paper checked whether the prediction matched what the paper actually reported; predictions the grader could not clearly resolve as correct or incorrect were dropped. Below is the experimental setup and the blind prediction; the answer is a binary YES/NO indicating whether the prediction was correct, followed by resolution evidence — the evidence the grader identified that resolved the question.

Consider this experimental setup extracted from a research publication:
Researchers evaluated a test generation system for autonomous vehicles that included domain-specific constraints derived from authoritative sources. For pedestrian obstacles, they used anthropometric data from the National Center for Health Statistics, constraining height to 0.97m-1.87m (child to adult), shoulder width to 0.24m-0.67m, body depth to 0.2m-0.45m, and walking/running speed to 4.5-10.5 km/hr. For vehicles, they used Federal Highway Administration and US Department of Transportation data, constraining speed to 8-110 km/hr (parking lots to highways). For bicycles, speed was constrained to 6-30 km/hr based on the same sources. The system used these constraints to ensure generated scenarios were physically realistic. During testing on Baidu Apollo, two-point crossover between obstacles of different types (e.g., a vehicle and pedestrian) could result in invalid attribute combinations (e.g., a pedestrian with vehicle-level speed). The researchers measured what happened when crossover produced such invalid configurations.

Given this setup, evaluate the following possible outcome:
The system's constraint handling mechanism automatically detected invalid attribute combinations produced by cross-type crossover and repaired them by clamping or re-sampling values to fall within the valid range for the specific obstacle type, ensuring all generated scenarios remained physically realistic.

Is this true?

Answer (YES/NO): YES